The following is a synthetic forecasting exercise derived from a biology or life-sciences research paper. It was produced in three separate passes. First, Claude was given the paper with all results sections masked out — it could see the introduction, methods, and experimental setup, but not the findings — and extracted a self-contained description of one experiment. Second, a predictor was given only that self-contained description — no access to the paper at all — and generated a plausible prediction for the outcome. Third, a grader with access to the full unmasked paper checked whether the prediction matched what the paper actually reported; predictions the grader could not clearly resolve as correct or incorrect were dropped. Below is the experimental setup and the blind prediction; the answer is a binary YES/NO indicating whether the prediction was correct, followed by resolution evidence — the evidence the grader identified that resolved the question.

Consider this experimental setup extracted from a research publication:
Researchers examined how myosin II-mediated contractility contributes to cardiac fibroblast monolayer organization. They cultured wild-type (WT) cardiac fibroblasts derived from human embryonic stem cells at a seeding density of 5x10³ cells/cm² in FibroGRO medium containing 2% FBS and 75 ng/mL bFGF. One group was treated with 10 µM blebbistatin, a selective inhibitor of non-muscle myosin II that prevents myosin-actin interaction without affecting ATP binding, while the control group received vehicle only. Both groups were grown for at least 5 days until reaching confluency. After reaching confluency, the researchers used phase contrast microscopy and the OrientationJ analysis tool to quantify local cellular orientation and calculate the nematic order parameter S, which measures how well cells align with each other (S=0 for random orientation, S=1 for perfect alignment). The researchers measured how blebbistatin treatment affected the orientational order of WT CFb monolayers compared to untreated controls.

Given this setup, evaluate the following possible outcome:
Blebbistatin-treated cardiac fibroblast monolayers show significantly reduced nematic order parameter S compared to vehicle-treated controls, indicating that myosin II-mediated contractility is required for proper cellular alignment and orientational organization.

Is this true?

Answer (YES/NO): YES